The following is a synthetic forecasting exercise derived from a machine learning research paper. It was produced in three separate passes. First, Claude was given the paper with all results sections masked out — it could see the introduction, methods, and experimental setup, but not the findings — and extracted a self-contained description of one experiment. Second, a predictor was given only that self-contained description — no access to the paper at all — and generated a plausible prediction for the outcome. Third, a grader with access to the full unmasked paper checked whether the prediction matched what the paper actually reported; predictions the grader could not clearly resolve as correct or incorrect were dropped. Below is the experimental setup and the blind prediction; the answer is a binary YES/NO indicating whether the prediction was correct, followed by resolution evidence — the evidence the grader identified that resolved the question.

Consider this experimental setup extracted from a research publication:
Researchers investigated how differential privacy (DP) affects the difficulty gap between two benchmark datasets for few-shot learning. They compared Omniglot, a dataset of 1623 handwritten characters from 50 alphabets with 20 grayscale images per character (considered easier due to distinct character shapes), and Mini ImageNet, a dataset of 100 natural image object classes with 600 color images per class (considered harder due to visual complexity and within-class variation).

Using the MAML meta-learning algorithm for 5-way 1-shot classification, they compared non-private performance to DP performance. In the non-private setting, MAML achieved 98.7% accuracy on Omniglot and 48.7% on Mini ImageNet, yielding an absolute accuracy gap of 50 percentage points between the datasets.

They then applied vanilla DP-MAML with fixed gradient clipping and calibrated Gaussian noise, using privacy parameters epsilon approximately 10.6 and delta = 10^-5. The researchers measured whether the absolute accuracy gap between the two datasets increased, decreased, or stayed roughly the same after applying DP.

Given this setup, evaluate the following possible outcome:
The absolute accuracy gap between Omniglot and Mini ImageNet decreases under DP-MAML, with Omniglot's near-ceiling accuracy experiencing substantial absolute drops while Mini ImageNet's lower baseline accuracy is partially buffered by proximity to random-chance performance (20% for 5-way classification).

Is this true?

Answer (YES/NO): YES